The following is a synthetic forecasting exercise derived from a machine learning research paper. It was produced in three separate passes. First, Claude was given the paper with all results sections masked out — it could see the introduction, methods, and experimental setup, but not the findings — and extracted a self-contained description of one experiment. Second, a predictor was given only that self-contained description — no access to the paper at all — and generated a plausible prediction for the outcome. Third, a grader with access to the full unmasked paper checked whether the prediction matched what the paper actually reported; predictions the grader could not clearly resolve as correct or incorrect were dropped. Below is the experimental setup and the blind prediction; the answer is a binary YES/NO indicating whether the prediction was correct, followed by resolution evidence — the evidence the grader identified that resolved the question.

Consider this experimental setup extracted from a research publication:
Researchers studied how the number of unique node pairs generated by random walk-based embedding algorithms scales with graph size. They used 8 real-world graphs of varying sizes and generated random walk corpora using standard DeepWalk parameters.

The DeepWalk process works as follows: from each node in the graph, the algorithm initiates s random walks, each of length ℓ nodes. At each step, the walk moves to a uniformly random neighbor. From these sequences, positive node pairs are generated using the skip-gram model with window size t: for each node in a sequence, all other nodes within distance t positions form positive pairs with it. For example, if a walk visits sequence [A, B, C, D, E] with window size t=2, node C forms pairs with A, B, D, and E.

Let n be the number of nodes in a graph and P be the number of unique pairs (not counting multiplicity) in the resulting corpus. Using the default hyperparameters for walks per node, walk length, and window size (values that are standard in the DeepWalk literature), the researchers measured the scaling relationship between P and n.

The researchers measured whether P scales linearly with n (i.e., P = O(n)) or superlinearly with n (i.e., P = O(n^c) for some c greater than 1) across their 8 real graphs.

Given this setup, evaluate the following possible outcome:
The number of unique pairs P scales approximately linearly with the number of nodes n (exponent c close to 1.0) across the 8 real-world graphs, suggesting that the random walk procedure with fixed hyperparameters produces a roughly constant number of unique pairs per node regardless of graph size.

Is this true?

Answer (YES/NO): NO